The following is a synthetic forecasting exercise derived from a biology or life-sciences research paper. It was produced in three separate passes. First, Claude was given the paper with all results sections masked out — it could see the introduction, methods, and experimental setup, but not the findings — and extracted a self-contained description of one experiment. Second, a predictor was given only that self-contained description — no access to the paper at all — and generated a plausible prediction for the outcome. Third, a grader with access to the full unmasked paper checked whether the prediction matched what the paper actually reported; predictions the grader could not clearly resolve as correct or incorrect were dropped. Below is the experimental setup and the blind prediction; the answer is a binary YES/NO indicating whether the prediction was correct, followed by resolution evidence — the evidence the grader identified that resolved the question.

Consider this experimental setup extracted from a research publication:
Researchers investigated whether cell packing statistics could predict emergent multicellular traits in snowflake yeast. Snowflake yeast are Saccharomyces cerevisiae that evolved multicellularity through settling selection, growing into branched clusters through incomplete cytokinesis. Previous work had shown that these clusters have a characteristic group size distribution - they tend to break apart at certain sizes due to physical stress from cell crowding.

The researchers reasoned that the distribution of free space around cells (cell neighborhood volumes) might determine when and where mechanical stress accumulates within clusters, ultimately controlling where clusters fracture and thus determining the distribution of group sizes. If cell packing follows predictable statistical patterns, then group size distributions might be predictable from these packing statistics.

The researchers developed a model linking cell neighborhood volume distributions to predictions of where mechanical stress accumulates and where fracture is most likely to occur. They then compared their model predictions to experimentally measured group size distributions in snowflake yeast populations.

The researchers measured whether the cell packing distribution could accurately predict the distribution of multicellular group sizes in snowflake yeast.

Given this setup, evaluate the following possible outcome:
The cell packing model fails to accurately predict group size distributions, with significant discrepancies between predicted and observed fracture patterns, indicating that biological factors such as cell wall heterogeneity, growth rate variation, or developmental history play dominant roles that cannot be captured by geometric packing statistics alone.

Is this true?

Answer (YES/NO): NO